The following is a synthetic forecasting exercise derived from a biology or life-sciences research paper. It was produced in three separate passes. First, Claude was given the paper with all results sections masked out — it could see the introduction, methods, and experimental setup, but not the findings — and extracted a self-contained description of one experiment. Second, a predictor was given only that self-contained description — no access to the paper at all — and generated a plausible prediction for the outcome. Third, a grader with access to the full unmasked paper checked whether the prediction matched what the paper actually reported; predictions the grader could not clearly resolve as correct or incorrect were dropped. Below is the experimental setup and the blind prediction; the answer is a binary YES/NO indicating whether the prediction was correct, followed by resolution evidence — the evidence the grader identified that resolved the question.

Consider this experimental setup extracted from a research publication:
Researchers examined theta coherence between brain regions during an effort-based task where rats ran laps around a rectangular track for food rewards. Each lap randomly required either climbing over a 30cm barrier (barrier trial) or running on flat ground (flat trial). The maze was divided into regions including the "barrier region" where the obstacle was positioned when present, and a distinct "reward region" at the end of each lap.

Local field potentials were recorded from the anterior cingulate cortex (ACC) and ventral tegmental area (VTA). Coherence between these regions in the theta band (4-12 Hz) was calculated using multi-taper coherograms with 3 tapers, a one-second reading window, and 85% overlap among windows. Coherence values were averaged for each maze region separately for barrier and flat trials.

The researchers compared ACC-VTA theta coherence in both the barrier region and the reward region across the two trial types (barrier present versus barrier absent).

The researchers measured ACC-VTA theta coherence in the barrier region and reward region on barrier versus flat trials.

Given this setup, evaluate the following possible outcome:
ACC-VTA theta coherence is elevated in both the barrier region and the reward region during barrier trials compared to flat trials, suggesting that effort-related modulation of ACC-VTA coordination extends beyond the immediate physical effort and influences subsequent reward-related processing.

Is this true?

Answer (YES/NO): NO